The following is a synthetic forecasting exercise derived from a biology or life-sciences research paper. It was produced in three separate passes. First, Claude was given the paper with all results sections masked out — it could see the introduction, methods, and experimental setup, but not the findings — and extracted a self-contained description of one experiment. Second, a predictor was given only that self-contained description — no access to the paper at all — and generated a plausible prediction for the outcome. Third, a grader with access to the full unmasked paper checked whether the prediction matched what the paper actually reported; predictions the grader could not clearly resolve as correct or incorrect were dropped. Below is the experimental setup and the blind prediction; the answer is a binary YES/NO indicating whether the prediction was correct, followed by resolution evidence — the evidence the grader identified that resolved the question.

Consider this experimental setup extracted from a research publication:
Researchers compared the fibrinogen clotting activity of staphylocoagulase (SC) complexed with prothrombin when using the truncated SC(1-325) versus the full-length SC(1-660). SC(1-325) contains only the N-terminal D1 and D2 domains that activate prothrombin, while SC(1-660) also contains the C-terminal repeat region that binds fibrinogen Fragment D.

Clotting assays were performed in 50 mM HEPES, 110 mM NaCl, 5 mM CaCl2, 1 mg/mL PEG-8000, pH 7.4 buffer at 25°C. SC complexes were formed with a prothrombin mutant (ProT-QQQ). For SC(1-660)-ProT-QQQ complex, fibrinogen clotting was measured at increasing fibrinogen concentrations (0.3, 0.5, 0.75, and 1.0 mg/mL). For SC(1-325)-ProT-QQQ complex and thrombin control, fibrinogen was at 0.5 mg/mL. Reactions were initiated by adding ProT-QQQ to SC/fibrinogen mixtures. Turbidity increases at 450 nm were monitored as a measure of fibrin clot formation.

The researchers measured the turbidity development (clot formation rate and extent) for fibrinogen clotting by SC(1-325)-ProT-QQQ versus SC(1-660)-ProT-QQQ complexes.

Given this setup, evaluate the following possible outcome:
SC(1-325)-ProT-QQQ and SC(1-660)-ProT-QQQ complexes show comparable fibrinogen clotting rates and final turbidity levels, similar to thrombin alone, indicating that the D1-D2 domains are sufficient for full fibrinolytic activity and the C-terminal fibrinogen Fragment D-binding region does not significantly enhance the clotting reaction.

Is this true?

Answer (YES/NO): NO